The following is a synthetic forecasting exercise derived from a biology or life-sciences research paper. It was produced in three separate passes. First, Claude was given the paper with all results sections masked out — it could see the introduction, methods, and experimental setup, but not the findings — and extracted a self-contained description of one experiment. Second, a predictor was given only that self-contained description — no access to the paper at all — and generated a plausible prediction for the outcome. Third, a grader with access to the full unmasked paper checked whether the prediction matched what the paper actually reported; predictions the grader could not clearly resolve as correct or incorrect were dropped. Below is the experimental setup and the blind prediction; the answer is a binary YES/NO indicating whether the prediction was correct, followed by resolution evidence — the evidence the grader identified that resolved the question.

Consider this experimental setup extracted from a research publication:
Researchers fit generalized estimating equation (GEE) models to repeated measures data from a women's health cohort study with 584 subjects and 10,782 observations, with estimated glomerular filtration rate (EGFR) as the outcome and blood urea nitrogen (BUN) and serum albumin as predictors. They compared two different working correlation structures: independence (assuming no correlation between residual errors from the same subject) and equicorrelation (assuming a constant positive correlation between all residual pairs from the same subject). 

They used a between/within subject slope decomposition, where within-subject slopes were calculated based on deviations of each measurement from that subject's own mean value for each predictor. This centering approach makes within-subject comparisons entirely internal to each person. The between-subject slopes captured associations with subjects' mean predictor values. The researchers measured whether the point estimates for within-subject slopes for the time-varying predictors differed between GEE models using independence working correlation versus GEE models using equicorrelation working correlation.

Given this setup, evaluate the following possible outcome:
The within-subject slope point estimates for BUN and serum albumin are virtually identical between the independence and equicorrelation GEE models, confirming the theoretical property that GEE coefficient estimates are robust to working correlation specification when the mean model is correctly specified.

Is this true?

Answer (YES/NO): NO